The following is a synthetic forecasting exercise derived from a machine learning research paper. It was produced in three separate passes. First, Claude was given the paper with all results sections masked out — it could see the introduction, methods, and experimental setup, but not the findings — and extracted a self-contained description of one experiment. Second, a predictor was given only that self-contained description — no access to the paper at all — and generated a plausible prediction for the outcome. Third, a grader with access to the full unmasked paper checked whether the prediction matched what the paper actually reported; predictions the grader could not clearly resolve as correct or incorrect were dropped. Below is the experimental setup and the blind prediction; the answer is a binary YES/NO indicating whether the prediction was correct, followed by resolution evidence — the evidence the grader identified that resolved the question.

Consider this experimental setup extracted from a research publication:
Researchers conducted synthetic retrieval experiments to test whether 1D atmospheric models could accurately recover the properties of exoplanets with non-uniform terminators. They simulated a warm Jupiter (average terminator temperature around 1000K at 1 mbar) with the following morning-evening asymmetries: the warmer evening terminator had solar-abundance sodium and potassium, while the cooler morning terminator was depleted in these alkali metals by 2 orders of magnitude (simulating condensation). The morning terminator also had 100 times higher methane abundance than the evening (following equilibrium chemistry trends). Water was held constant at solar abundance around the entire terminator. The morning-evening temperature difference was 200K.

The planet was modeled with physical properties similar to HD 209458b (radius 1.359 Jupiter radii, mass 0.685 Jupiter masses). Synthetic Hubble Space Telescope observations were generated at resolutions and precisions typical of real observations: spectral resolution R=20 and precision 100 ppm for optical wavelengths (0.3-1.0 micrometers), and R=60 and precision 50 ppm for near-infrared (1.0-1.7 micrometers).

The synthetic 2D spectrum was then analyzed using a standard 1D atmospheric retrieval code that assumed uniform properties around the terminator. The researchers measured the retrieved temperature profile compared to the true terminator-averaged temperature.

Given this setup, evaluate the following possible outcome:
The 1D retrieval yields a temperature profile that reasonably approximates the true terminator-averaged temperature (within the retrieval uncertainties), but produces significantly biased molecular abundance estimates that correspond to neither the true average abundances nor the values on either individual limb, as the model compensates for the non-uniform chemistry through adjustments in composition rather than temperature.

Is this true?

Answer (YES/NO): NO